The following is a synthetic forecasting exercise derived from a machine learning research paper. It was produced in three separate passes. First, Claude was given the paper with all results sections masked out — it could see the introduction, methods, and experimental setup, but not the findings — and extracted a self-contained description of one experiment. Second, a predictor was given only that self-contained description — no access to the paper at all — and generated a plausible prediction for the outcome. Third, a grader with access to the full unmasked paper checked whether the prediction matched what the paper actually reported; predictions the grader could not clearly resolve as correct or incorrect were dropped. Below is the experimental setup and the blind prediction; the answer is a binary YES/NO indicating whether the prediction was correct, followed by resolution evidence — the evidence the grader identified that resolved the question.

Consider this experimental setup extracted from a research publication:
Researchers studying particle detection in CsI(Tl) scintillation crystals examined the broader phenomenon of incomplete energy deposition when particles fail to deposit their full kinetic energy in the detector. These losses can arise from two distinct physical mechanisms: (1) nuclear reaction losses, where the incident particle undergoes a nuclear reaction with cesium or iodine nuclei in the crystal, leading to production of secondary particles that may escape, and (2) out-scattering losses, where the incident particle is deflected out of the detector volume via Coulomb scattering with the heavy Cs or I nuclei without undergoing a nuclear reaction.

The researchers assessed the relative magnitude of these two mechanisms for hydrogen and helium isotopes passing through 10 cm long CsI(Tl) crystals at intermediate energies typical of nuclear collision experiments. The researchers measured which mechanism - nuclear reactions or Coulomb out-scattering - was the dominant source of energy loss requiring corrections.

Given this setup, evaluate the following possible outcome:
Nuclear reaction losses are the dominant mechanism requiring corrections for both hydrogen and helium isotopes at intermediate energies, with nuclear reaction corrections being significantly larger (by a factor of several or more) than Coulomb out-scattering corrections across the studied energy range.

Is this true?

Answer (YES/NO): YES